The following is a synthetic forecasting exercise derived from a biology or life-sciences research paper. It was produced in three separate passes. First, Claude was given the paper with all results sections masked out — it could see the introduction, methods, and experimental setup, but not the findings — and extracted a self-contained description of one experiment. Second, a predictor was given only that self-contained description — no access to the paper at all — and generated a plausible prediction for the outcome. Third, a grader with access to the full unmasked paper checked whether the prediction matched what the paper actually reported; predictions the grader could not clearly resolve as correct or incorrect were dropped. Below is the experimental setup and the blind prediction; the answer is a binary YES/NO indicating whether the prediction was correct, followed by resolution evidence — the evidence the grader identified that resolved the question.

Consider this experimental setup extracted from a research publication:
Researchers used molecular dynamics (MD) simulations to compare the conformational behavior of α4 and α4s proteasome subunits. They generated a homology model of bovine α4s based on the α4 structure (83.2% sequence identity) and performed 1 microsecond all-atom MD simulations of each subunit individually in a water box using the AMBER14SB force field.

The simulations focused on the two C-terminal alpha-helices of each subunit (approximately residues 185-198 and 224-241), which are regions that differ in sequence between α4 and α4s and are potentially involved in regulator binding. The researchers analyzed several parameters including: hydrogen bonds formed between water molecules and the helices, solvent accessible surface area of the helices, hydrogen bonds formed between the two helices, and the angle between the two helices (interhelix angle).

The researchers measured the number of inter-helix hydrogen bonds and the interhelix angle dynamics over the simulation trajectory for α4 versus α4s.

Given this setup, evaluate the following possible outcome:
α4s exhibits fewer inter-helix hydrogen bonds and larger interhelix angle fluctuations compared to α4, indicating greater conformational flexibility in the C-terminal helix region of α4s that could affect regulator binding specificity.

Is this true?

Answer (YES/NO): YES